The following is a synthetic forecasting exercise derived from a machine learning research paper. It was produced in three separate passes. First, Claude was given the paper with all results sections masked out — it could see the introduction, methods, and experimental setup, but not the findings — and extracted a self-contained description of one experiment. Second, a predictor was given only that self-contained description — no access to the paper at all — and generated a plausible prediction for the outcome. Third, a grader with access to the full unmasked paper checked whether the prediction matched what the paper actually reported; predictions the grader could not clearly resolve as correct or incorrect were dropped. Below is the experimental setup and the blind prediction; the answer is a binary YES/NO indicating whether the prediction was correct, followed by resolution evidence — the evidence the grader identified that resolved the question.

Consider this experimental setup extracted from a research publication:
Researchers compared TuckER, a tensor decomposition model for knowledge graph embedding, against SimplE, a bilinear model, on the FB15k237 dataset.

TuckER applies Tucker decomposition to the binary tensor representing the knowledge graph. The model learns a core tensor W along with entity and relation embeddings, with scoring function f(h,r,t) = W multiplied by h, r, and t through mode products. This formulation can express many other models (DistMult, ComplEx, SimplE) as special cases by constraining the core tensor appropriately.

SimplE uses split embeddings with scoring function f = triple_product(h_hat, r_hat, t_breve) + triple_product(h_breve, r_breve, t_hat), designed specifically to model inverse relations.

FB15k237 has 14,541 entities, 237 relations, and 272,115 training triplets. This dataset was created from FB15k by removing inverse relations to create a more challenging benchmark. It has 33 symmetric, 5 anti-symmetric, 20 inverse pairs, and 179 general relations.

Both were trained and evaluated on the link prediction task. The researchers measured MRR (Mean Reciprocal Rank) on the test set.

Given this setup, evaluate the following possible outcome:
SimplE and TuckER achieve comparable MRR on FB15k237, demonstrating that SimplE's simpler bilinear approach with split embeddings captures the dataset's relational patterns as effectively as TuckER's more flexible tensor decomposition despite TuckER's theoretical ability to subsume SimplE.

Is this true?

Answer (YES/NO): NO